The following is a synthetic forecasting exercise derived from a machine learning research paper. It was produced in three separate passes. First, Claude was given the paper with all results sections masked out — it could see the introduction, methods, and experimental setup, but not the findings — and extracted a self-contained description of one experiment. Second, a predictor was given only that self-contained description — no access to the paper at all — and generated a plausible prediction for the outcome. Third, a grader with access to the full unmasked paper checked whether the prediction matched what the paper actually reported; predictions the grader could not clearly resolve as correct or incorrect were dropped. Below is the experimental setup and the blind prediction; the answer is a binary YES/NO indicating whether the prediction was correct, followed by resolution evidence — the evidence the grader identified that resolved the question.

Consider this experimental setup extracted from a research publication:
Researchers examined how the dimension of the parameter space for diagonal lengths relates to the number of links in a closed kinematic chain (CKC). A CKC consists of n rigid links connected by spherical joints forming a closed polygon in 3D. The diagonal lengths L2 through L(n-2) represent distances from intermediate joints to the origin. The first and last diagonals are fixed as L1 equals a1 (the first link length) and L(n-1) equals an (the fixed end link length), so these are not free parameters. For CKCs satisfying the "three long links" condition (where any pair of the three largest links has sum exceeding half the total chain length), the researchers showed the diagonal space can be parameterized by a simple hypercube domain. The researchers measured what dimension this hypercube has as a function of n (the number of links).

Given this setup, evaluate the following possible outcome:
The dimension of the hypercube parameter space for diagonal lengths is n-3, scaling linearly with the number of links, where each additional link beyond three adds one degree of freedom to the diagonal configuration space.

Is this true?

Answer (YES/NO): YES